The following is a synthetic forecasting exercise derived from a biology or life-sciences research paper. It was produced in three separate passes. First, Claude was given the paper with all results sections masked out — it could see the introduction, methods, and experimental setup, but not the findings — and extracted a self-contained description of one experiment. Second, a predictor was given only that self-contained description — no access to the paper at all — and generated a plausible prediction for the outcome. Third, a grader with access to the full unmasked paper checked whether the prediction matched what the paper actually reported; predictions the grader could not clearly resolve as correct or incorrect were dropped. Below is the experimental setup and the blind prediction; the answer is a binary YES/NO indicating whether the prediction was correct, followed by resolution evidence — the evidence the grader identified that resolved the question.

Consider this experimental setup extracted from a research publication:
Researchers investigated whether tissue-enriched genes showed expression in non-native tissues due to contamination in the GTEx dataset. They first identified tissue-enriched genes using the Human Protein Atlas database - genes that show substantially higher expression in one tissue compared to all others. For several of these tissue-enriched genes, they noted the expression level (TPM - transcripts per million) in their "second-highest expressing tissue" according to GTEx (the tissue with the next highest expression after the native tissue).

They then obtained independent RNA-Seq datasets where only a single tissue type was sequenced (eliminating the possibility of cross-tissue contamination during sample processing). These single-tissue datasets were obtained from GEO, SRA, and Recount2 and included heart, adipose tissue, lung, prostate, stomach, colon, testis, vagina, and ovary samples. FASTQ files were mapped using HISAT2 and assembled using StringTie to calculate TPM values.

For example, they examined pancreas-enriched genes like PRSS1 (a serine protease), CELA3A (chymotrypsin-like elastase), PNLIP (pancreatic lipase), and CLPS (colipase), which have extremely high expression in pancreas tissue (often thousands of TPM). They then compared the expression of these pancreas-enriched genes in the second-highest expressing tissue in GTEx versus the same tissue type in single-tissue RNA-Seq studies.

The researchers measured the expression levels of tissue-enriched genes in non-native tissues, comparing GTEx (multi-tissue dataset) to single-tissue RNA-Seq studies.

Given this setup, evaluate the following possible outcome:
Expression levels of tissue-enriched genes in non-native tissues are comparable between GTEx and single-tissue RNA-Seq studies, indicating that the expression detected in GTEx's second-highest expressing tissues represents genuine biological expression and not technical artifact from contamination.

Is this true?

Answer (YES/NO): NO